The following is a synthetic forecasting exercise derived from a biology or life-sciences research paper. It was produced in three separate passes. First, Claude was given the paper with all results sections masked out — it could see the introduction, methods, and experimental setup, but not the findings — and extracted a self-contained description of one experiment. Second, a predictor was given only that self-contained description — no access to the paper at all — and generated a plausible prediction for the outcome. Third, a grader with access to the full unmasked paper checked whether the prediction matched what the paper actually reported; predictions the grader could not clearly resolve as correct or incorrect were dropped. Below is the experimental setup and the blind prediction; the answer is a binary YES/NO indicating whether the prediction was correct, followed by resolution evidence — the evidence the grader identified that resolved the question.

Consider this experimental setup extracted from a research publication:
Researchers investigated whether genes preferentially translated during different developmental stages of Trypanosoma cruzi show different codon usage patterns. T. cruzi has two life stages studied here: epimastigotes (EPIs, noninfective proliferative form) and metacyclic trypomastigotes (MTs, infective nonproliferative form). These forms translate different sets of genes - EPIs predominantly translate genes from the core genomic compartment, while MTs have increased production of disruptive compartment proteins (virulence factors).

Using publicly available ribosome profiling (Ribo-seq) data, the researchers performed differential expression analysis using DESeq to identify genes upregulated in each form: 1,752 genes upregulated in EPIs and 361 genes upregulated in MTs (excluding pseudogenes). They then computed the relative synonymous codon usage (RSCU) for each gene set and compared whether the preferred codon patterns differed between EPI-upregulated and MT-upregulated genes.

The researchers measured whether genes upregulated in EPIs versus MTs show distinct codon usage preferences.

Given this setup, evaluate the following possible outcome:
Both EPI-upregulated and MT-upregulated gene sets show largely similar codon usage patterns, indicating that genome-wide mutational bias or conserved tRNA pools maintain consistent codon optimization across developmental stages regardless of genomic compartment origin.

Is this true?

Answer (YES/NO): YES